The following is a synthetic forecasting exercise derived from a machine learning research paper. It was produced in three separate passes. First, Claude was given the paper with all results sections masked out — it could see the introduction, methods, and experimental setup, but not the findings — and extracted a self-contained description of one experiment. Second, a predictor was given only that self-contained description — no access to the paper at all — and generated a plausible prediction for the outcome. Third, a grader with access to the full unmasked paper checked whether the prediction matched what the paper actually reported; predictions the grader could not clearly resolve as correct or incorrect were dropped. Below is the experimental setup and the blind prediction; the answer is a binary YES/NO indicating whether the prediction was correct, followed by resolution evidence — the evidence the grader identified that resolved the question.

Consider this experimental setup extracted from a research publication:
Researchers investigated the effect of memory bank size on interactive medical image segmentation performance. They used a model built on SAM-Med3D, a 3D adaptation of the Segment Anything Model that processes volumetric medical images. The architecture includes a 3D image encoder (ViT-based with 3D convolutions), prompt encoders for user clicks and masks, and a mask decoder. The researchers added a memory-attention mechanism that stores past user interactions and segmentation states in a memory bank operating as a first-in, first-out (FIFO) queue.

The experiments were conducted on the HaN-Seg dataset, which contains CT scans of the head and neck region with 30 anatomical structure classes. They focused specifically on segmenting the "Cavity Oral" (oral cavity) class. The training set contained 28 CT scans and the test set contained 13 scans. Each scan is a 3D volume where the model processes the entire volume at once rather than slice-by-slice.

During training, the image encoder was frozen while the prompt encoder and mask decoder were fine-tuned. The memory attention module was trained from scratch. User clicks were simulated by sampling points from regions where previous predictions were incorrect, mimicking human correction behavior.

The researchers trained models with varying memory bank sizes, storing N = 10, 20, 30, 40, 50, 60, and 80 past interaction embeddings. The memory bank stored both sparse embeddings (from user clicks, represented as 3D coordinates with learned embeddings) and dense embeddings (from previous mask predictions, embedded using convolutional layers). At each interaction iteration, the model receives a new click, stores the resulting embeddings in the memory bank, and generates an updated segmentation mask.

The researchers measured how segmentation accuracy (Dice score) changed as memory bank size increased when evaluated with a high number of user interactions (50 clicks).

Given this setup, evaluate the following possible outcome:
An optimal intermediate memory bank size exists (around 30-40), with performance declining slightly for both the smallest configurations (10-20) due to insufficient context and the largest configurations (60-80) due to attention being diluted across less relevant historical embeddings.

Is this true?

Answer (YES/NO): NO